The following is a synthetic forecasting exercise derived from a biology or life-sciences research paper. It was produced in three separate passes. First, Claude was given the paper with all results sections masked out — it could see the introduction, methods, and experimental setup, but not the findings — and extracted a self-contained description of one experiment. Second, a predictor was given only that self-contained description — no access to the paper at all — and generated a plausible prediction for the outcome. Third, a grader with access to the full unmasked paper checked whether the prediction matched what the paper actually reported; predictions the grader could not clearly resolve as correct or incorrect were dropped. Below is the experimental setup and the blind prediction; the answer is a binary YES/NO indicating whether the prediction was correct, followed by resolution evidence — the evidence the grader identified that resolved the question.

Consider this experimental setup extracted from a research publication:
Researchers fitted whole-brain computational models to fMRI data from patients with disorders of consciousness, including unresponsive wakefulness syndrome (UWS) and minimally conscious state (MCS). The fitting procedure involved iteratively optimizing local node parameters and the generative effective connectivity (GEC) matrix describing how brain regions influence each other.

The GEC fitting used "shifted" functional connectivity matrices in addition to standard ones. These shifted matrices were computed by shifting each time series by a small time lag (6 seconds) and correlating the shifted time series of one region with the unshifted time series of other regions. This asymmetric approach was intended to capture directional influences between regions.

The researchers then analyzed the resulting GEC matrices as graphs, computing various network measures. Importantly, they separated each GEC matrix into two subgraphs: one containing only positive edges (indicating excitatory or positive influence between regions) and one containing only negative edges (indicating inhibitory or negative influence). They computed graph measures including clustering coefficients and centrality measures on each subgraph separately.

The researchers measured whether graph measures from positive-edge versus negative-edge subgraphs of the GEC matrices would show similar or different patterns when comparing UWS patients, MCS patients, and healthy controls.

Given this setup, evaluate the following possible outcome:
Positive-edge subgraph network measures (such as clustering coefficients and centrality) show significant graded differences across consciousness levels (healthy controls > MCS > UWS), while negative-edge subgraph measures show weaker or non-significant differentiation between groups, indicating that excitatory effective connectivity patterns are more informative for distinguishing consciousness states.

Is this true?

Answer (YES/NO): NO